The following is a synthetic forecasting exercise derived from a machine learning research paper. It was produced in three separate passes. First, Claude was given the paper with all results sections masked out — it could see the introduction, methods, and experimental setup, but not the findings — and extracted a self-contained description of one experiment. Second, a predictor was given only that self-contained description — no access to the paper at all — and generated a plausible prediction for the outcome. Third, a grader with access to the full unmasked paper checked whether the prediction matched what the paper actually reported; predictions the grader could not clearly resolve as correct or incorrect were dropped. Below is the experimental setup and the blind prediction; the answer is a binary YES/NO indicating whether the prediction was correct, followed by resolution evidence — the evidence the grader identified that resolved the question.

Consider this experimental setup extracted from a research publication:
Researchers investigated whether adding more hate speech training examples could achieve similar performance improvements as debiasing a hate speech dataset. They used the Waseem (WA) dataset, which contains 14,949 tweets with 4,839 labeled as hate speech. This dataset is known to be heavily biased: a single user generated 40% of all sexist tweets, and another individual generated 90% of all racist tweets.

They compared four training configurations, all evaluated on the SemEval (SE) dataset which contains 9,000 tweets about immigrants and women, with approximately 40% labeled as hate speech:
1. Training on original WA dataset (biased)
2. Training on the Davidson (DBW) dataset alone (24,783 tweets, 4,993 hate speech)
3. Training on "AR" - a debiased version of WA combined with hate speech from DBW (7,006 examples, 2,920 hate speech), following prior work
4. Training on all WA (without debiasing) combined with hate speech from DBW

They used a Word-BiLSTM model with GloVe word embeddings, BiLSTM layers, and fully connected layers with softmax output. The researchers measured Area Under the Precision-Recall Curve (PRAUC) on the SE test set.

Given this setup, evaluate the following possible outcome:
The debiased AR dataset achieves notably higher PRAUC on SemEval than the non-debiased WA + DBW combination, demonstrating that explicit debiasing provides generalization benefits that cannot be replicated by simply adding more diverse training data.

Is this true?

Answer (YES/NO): NO